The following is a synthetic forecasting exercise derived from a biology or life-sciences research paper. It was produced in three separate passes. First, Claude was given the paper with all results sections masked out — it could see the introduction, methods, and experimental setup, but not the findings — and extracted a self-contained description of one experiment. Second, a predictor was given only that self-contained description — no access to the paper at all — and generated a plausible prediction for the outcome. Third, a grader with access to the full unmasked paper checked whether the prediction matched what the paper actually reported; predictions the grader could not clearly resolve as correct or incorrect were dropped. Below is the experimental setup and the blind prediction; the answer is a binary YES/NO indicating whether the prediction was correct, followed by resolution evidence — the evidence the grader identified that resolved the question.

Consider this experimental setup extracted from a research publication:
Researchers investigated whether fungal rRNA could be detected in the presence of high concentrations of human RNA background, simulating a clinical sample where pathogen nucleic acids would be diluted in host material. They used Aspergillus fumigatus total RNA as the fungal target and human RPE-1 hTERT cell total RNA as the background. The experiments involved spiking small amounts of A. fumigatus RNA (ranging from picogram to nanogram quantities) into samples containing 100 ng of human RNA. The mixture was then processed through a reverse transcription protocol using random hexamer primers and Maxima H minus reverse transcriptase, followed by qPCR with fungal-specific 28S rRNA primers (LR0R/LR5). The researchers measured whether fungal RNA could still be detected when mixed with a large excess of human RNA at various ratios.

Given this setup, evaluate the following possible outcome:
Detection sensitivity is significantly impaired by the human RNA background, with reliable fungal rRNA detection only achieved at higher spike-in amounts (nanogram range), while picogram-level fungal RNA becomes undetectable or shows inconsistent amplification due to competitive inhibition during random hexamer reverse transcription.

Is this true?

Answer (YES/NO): NO